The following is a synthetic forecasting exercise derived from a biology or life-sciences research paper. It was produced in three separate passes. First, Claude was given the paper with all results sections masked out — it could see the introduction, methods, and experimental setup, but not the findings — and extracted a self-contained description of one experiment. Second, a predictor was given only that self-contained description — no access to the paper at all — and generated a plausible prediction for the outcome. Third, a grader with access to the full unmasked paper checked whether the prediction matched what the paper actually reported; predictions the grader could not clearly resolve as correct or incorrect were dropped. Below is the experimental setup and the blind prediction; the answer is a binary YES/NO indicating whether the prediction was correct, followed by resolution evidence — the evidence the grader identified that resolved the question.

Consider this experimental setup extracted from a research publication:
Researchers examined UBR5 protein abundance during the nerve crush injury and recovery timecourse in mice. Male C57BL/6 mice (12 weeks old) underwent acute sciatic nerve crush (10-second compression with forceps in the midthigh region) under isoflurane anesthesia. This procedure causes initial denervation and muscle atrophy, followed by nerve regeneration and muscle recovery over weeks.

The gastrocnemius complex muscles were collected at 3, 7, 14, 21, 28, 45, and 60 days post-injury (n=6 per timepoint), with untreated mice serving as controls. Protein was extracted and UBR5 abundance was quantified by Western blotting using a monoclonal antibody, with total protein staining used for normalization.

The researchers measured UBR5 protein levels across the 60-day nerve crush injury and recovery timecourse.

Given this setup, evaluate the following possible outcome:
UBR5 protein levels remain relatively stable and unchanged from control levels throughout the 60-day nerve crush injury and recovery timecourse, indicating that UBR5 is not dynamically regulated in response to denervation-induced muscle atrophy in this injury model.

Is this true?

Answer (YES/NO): NO